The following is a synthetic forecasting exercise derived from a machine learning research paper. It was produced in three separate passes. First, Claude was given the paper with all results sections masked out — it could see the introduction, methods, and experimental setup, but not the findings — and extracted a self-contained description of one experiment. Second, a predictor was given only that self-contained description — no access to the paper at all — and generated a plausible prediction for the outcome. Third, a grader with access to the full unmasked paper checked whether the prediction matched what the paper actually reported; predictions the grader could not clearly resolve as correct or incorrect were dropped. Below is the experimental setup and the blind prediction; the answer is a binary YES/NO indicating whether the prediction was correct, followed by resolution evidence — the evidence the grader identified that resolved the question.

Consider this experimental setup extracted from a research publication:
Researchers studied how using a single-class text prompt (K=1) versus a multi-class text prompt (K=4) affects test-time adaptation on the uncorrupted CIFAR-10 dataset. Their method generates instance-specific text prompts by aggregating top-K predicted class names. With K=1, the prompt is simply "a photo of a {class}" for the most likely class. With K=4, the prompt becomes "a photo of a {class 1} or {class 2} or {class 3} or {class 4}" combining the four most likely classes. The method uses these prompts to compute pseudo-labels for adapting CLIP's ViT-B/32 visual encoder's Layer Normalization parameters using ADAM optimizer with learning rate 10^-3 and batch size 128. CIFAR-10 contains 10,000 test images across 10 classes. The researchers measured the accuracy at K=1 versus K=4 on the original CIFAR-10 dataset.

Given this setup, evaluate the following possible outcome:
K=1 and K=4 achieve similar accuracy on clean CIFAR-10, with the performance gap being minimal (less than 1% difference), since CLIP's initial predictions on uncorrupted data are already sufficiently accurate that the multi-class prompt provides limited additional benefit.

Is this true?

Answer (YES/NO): YES